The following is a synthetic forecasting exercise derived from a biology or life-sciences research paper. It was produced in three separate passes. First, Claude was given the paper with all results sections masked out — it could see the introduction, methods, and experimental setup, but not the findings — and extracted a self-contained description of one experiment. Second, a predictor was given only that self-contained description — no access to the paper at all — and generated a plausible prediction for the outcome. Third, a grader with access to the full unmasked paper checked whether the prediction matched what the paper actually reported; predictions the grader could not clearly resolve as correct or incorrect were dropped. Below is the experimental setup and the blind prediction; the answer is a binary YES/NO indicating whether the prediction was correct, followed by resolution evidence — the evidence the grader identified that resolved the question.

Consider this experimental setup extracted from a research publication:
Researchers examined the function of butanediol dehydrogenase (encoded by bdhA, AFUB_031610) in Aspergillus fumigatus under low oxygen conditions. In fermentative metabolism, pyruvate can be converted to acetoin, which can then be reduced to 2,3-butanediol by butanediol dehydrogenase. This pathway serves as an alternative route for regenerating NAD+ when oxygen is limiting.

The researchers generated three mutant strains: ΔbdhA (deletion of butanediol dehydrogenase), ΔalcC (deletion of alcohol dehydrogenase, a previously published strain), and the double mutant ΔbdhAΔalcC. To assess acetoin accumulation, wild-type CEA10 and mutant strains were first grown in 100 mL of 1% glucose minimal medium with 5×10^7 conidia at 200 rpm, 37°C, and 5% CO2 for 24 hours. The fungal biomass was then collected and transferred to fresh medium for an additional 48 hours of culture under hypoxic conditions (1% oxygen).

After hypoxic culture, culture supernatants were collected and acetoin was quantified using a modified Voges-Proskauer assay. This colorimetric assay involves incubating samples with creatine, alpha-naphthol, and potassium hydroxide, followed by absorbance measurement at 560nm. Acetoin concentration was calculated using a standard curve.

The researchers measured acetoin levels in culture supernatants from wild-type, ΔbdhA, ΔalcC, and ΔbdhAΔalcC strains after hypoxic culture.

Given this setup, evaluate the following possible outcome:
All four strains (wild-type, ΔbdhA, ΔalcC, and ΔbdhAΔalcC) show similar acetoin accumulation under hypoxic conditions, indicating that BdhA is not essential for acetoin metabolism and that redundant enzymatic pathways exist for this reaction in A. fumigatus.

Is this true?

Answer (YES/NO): NO